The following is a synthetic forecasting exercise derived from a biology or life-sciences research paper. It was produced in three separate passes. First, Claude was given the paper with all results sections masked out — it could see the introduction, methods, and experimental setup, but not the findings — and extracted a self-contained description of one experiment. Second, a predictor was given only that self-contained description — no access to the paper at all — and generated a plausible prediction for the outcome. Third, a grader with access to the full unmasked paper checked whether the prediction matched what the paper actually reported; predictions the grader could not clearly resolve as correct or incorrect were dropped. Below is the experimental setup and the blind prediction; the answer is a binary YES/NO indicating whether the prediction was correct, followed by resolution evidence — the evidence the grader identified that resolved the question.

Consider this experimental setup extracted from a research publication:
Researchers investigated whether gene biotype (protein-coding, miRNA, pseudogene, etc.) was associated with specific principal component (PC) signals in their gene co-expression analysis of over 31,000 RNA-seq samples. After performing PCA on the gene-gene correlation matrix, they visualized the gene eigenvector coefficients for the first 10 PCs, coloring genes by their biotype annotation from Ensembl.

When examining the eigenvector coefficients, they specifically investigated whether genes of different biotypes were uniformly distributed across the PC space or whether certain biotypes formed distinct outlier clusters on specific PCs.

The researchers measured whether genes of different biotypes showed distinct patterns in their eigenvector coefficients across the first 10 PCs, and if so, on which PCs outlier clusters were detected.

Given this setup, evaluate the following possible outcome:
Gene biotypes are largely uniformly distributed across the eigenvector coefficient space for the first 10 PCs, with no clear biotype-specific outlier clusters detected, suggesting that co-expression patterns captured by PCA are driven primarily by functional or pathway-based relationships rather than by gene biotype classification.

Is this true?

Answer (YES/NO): NO